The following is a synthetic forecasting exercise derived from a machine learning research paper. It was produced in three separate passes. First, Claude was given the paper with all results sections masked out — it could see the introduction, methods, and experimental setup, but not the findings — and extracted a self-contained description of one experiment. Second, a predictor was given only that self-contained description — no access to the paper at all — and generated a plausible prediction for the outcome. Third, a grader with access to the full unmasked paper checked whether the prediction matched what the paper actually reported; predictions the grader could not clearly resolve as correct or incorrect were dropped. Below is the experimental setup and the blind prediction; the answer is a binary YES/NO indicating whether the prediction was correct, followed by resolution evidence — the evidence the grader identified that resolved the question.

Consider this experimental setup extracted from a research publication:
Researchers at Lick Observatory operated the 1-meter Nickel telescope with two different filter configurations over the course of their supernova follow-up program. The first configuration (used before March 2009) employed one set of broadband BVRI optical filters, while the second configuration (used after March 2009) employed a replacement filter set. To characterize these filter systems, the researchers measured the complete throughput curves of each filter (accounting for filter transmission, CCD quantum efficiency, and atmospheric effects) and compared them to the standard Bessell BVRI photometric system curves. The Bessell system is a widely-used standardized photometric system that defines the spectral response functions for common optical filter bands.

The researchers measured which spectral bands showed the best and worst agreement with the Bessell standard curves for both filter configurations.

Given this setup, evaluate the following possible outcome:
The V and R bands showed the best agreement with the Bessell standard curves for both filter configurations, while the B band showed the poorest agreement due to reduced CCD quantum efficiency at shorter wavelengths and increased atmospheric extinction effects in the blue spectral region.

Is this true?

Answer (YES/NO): NO